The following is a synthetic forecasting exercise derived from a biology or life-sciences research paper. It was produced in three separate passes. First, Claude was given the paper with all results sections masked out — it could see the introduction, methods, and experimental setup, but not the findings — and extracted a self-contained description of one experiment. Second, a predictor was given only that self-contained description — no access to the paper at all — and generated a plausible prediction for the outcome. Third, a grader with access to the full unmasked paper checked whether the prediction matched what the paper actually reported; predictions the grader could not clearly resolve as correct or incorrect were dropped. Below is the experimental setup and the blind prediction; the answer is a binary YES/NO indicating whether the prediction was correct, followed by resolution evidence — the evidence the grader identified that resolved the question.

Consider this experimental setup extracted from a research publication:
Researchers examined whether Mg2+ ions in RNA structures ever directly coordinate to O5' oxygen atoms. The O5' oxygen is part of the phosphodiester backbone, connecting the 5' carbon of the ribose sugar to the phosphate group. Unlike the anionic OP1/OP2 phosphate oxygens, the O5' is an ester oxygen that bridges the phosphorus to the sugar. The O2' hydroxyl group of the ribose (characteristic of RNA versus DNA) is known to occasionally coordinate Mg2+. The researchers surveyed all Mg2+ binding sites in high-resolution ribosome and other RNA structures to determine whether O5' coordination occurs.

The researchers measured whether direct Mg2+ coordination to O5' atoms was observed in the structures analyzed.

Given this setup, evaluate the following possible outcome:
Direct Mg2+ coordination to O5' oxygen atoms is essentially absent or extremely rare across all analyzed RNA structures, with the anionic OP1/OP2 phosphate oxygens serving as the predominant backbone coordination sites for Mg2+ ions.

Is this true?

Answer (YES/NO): YES